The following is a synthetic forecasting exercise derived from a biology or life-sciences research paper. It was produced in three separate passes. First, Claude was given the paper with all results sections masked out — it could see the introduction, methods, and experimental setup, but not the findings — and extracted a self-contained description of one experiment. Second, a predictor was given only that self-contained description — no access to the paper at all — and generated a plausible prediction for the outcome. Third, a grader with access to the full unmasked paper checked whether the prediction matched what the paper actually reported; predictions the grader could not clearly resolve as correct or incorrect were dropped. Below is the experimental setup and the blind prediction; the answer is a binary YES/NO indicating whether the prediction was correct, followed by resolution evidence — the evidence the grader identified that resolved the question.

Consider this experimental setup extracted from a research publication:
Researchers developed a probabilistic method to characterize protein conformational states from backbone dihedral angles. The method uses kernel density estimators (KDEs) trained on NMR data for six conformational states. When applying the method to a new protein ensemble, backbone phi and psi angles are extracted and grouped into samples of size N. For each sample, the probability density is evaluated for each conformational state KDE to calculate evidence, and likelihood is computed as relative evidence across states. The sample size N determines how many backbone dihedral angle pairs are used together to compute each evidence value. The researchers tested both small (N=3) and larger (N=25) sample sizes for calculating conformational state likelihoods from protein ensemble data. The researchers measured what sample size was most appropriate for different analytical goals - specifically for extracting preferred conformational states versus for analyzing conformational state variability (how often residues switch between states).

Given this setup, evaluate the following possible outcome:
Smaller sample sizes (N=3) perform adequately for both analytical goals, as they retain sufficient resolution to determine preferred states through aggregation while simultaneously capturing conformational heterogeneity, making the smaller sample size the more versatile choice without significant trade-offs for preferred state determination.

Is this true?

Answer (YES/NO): NO